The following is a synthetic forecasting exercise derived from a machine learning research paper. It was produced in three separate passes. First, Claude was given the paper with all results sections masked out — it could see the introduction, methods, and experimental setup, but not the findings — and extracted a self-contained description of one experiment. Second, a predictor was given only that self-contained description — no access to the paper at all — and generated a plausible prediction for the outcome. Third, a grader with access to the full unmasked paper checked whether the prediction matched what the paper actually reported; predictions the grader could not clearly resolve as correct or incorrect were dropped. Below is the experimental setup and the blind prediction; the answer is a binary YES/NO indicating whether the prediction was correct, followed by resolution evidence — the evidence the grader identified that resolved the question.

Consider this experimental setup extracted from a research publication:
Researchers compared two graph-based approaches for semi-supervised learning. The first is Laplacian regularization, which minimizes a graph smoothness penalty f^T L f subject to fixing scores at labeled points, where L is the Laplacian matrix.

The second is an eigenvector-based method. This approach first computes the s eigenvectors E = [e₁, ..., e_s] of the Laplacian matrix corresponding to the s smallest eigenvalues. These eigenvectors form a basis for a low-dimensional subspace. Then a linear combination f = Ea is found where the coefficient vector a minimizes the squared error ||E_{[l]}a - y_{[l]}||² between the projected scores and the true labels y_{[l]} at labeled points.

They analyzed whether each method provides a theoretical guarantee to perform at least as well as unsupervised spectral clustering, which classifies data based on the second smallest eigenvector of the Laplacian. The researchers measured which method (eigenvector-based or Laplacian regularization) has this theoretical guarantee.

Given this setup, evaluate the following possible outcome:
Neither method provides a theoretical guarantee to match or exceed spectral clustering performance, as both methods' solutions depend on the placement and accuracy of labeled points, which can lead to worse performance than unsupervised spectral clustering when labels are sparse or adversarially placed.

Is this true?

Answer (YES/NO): NO